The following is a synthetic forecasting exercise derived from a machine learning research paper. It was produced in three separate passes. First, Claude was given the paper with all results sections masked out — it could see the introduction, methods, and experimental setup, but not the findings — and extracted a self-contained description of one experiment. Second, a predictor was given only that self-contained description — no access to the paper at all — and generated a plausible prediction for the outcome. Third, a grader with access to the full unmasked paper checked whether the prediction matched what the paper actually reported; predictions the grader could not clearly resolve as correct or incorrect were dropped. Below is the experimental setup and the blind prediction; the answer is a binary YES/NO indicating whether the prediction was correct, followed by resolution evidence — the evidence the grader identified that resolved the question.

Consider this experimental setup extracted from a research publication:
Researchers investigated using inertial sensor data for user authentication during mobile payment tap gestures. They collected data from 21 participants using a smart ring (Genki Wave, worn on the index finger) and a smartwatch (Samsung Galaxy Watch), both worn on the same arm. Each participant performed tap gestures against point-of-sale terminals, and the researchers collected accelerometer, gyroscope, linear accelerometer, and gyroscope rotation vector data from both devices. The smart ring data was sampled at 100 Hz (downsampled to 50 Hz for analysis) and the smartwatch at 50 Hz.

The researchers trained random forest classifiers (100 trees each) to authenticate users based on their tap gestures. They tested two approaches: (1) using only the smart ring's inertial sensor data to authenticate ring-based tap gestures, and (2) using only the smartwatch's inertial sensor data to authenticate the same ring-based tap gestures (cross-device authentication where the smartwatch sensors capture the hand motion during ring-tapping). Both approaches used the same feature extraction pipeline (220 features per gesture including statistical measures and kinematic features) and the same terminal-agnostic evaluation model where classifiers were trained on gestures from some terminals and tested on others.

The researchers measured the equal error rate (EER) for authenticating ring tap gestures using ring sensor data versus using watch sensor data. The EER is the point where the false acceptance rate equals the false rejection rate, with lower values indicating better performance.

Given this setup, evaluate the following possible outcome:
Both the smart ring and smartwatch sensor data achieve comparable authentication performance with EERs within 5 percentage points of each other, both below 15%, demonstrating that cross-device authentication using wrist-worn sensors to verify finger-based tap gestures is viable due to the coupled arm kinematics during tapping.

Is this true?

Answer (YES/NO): YES